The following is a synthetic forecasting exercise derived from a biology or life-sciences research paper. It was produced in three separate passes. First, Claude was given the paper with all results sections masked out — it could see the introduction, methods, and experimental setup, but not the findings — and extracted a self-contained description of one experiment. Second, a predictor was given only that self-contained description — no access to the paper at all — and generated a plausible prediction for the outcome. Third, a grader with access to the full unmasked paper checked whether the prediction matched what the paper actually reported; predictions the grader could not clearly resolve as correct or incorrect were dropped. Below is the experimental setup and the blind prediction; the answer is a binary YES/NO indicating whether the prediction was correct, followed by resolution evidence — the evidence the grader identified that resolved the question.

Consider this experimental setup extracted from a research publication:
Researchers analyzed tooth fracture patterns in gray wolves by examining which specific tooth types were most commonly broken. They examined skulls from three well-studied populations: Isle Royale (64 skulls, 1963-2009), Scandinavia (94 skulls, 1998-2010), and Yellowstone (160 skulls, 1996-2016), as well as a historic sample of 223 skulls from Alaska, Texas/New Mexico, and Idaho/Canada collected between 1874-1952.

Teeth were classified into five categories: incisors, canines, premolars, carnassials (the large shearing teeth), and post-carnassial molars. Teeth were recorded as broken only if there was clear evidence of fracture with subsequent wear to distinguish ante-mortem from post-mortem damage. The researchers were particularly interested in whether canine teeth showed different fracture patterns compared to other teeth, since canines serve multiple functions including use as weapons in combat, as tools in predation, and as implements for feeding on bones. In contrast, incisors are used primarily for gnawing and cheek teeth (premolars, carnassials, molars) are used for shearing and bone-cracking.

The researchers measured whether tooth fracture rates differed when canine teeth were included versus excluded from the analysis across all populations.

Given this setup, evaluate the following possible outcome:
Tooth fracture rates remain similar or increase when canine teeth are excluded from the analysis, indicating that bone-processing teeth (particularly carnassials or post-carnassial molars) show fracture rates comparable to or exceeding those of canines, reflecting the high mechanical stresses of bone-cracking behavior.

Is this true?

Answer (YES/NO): NO